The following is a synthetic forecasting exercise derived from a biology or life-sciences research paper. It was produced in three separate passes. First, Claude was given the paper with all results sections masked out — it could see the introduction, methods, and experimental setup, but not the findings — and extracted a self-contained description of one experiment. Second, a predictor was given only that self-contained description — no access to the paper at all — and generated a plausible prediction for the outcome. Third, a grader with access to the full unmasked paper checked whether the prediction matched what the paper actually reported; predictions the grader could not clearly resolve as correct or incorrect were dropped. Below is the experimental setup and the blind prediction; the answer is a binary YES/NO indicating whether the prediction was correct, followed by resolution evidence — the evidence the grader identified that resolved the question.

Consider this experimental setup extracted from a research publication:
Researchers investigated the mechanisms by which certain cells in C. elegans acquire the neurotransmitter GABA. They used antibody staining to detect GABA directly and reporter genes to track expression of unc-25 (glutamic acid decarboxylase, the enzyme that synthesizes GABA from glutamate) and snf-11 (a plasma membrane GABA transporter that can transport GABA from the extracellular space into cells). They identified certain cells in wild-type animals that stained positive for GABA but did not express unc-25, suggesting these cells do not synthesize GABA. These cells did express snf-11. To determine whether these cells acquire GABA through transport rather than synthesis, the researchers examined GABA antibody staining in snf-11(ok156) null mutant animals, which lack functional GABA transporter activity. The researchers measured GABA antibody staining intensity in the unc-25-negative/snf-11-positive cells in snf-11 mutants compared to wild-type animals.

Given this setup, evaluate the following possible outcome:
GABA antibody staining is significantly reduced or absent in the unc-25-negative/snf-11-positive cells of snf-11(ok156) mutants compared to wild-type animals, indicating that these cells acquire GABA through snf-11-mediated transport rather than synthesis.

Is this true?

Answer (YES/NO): YES